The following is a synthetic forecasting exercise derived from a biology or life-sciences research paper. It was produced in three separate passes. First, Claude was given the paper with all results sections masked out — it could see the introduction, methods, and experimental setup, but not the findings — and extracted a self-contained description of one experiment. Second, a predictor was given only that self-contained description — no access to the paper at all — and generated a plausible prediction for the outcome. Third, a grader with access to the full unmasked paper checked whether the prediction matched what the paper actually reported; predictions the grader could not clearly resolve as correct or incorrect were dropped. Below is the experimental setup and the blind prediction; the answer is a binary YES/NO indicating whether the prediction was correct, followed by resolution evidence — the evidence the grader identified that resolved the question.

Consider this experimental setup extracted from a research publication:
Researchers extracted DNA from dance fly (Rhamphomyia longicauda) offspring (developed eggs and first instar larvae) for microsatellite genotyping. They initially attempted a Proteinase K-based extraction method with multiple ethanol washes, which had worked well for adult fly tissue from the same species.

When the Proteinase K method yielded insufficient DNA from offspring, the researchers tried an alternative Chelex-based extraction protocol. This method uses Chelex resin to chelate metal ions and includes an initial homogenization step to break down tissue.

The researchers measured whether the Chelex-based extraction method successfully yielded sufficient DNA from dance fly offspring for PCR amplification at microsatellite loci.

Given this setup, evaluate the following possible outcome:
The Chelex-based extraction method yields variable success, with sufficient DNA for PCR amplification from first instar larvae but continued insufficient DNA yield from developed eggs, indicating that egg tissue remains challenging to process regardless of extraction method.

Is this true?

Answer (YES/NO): NO